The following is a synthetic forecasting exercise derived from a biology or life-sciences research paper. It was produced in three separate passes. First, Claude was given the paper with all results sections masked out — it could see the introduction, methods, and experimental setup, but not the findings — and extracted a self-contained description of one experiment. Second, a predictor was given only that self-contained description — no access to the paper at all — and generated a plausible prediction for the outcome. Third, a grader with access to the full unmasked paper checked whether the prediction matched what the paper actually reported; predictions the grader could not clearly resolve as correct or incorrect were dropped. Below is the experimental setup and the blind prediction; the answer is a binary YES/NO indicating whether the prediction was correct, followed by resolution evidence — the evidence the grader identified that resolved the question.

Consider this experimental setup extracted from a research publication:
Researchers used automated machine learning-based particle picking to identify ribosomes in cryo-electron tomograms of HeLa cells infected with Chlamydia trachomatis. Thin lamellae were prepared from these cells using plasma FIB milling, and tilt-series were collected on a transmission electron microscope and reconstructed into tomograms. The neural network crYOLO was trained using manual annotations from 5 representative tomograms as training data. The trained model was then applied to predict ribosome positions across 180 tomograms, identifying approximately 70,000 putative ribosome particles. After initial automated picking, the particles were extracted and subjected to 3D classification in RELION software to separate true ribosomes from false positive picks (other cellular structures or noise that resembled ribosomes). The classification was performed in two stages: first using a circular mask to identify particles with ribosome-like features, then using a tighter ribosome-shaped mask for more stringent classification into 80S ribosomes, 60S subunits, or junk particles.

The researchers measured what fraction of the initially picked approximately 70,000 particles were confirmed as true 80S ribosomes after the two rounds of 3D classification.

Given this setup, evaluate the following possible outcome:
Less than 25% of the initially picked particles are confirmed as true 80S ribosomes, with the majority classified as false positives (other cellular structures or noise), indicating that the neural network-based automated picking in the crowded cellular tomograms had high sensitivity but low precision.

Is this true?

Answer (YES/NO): YES